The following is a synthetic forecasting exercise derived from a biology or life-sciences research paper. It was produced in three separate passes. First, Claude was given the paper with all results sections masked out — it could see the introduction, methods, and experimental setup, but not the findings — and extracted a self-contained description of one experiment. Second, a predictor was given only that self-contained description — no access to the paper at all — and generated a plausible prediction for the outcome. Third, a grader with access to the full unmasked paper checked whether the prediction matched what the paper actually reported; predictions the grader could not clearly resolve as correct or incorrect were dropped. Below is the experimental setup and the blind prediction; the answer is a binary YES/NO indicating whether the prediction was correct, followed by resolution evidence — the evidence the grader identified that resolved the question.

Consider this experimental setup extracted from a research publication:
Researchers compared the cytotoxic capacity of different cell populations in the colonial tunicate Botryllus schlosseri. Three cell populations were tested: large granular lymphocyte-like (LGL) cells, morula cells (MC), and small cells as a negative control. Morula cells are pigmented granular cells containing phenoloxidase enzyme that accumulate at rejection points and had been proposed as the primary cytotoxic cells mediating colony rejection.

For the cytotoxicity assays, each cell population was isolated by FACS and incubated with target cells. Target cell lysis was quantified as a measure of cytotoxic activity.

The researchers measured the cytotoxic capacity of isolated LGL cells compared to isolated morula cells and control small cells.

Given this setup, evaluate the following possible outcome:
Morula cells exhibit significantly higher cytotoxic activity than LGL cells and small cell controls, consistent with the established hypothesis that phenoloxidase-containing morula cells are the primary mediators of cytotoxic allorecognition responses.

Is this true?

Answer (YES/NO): NO